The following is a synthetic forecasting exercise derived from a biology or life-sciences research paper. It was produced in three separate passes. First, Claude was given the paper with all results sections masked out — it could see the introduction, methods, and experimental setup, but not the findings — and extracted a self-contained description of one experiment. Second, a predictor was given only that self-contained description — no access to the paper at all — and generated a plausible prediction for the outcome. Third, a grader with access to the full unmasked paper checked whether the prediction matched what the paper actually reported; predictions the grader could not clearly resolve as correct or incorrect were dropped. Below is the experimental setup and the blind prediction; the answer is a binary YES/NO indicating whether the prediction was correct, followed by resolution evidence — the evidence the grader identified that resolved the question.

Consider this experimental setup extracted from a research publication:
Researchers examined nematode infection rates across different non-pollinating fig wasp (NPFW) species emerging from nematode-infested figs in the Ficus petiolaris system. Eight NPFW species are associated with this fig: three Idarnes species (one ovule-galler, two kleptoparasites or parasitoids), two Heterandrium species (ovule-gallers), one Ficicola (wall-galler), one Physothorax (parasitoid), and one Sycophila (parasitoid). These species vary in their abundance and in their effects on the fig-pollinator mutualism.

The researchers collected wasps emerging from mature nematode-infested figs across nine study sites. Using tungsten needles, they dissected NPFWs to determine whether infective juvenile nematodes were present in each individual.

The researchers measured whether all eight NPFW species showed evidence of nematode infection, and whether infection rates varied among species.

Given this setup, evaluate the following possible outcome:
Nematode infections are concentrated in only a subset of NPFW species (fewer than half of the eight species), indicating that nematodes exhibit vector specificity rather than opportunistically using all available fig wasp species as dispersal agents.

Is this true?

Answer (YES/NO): NO